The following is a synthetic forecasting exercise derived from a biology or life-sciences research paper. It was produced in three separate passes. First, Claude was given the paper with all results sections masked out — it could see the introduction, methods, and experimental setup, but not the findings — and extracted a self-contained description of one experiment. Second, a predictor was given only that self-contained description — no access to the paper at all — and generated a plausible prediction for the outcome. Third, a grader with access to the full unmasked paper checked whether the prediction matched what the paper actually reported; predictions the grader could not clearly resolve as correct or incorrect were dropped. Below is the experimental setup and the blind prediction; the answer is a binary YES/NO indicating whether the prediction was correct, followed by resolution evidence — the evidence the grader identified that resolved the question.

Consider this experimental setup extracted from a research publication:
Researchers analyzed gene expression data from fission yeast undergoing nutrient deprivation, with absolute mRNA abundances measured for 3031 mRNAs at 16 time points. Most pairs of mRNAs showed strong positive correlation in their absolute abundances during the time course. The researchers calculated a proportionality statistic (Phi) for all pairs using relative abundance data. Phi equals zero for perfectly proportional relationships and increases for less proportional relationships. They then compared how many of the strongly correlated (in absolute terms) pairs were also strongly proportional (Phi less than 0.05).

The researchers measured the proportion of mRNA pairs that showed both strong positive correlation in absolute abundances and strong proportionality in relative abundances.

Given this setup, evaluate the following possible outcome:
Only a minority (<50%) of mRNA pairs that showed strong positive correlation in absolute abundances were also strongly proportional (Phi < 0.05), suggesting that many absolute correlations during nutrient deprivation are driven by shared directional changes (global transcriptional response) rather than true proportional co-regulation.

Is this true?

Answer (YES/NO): YES